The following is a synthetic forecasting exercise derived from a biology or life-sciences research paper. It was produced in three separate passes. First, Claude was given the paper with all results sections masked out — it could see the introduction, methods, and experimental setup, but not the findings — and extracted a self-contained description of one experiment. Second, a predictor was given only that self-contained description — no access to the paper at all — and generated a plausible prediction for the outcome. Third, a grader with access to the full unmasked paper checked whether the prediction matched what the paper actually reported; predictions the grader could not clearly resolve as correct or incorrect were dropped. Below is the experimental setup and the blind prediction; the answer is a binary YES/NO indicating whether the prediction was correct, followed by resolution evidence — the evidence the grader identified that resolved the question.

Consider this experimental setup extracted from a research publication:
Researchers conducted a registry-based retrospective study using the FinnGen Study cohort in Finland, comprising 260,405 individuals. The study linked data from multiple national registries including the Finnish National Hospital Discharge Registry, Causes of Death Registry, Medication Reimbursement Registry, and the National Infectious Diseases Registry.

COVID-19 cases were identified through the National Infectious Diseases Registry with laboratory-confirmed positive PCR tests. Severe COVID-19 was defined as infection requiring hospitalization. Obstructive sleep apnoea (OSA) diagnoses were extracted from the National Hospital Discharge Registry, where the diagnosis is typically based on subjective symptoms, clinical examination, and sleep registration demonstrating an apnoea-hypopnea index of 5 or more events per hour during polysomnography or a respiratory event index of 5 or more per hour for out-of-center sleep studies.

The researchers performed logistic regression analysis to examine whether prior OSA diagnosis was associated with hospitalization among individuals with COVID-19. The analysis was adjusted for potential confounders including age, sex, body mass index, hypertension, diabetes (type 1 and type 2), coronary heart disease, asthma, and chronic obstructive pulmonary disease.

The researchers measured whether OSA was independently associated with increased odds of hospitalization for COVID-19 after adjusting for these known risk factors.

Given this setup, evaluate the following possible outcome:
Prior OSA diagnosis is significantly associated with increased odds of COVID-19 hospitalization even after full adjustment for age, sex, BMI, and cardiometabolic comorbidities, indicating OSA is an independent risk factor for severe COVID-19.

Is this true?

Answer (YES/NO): YES